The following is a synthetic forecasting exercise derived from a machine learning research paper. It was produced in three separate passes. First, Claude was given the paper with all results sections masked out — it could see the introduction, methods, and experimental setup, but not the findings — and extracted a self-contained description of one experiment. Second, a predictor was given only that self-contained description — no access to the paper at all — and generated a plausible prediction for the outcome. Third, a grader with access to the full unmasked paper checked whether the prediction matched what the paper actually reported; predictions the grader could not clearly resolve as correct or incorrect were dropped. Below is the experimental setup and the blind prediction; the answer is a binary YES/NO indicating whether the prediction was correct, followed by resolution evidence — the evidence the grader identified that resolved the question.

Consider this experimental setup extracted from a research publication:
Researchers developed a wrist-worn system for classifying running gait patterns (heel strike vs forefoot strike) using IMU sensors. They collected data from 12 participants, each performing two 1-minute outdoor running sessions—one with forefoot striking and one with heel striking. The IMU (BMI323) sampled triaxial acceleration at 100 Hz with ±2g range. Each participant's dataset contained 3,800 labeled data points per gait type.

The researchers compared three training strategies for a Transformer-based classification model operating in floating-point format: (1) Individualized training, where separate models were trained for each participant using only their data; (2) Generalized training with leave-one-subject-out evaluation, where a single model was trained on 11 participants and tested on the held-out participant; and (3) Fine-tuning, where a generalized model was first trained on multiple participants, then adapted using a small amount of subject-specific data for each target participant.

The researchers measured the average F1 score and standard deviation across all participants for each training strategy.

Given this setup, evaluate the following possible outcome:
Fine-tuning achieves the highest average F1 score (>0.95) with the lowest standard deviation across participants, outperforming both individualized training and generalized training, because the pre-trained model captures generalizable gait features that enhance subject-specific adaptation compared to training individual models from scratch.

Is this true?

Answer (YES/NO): YES